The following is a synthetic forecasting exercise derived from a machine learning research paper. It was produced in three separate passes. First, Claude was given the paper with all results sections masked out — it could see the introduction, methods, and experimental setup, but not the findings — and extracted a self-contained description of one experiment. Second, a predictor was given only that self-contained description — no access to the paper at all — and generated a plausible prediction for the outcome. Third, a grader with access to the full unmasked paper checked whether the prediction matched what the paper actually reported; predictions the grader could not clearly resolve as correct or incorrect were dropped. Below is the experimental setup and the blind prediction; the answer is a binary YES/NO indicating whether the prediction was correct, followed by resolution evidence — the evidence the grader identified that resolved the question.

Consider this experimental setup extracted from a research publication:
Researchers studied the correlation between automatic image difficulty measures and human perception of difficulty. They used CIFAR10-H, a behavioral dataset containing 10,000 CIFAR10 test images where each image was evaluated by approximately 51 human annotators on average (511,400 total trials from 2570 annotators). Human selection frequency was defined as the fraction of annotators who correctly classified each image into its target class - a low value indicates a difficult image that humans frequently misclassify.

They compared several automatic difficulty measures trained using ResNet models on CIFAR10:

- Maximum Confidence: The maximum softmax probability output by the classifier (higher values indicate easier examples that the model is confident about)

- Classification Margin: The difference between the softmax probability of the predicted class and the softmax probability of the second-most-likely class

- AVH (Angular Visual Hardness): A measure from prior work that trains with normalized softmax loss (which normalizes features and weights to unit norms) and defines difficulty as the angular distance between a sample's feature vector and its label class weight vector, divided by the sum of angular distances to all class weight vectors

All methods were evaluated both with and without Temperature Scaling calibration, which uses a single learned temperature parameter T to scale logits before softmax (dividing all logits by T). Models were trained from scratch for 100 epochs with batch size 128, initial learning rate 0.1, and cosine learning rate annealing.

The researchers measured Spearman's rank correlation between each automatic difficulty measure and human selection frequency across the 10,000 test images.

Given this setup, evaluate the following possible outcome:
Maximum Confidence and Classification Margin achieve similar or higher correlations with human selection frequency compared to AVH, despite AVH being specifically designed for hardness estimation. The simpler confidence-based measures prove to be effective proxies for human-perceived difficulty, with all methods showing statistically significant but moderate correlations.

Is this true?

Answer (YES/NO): NO